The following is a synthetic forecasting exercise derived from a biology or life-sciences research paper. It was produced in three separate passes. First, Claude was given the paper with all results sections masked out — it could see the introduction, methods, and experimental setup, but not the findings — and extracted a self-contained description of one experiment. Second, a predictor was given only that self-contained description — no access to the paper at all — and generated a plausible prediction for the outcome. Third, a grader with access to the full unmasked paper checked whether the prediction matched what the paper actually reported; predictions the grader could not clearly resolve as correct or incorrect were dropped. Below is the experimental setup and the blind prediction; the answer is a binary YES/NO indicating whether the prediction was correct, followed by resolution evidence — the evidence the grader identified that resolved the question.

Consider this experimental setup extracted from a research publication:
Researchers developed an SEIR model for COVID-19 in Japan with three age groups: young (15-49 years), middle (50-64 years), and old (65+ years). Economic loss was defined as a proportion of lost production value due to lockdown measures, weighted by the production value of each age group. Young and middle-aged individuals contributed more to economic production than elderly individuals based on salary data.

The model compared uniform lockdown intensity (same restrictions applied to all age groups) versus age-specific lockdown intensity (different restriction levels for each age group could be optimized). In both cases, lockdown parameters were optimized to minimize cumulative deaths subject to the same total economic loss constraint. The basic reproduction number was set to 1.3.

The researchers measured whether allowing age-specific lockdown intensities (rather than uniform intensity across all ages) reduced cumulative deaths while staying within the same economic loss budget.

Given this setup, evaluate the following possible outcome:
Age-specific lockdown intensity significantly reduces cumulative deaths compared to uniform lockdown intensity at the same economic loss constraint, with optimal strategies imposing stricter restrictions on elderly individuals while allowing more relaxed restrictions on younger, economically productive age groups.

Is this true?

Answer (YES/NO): NO